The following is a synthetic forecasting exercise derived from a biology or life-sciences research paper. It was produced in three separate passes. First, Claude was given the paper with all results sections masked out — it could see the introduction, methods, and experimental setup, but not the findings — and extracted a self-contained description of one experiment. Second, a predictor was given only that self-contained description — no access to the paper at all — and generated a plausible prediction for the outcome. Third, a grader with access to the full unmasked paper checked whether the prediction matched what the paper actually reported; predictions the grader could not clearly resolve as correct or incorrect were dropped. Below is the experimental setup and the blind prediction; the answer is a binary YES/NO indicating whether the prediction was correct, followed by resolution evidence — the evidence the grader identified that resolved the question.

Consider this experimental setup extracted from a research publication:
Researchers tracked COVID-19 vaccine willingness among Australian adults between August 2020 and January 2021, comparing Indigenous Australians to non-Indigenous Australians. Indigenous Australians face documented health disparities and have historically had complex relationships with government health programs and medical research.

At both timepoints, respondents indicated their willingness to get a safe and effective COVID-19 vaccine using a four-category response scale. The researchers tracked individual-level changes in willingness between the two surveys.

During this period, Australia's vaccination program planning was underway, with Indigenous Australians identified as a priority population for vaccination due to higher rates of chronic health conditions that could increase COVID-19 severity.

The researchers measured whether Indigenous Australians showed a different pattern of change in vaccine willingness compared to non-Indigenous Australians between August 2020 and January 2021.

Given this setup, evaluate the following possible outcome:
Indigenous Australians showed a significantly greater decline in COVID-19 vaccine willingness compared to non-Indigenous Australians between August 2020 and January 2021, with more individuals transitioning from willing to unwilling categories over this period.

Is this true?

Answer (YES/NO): YES